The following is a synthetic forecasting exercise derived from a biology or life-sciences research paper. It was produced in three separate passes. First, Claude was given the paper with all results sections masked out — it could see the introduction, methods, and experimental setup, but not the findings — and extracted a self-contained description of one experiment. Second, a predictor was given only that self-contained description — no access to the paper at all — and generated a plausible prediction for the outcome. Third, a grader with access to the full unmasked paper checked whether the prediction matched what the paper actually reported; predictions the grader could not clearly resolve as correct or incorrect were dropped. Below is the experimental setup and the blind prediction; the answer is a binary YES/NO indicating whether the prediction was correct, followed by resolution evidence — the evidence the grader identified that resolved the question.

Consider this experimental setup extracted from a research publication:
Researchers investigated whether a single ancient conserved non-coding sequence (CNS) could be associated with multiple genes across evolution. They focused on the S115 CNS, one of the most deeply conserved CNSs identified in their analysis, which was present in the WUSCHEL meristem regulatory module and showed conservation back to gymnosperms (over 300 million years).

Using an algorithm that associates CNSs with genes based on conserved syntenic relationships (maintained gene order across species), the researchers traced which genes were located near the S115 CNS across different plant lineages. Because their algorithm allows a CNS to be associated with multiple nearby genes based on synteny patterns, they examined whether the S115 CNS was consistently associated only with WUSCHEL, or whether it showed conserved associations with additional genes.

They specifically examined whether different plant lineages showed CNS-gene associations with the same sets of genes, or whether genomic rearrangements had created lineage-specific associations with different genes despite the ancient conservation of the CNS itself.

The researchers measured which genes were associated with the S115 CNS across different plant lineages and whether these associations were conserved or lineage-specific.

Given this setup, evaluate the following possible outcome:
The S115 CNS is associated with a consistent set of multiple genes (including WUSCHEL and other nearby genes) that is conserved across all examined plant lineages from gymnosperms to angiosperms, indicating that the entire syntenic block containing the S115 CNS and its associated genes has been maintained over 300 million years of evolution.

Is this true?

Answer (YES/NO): NO